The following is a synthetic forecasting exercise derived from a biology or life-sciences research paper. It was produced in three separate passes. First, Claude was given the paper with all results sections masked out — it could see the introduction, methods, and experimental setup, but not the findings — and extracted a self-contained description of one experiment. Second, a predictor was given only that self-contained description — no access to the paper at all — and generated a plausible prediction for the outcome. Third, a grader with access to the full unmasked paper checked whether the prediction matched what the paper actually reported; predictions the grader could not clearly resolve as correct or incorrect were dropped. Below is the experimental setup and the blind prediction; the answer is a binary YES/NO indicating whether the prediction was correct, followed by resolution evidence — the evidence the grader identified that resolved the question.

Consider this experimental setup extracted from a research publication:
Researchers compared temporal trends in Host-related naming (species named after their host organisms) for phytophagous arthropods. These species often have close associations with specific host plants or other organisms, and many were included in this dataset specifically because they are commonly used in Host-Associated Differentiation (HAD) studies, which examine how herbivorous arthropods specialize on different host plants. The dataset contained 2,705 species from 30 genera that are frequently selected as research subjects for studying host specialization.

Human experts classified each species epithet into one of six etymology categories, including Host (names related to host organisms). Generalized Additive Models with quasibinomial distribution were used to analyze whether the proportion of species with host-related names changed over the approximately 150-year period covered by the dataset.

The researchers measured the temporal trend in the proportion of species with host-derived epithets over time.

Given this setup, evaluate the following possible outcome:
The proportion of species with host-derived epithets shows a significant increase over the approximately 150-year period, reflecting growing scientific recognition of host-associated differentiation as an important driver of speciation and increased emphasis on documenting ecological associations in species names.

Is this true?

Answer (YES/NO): NO